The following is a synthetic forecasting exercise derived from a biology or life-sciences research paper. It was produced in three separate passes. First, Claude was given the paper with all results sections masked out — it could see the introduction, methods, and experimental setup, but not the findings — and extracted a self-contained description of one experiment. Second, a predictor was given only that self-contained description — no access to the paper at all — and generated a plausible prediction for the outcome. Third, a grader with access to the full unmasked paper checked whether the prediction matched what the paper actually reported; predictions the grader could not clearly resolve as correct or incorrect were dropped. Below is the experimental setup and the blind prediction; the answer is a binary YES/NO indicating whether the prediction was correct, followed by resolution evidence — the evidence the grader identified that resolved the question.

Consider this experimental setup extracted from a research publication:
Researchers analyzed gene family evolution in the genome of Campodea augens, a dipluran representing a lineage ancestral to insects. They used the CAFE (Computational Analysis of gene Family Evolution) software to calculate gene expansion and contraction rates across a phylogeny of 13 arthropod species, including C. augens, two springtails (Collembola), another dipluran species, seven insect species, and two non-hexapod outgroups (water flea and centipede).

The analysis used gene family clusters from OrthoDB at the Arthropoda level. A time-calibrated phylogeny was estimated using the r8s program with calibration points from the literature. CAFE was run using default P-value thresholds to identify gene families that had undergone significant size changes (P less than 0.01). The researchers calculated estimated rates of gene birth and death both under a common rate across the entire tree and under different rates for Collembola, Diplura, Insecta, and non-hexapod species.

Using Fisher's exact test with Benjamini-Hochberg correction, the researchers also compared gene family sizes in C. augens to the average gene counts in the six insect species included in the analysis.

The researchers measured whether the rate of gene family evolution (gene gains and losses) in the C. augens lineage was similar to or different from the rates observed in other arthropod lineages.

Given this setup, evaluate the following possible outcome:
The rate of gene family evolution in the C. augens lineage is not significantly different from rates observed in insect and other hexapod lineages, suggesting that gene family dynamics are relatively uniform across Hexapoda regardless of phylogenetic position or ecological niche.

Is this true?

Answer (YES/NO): NO